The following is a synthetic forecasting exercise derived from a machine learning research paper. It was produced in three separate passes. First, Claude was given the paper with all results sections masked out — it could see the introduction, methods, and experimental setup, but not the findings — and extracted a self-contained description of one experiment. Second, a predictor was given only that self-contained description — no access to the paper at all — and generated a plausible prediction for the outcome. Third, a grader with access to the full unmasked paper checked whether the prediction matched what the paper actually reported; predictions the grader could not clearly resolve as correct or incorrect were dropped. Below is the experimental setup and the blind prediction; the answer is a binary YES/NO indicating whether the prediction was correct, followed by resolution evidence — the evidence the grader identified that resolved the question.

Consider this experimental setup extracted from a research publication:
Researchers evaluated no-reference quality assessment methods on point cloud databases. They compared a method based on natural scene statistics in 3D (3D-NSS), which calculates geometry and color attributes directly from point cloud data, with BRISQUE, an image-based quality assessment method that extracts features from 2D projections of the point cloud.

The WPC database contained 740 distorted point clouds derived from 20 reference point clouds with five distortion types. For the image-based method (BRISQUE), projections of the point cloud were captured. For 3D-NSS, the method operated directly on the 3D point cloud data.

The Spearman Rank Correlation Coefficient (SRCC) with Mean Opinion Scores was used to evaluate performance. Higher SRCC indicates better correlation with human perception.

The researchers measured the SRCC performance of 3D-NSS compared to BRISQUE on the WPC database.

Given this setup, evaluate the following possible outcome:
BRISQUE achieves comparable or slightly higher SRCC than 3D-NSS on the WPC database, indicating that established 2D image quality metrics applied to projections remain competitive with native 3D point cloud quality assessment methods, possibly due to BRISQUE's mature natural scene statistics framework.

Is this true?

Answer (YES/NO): NO